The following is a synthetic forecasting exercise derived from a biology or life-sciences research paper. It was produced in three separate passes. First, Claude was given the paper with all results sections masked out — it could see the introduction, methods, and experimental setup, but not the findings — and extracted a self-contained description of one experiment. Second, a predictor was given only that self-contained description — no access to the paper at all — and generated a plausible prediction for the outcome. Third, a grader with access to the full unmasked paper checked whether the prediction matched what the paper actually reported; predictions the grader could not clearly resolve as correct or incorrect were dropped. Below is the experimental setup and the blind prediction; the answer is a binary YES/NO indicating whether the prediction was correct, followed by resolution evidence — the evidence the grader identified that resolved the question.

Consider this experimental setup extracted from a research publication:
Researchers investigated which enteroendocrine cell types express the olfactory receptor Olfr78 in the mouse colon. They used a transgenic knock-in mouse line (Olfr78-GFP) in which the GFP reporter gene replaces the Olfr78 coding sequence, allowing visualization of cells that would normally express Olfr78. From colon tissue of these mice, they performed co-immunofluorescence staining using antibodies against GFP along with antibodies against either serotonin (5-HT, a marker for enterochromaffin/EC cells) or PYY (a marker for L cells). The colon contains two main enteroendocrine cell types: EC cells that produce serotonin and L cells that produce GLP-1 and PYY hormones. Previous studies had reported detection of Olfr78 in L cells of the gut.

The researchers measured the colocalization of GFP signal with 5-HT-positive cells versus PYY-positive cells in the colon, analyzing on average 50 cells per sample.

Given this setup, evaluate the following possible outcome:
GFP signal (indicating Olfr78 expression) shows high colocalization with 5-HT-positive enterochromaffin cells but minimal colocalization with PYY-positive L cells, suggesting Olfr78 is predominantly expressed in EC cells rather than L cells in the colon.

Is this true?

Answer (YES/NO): NO